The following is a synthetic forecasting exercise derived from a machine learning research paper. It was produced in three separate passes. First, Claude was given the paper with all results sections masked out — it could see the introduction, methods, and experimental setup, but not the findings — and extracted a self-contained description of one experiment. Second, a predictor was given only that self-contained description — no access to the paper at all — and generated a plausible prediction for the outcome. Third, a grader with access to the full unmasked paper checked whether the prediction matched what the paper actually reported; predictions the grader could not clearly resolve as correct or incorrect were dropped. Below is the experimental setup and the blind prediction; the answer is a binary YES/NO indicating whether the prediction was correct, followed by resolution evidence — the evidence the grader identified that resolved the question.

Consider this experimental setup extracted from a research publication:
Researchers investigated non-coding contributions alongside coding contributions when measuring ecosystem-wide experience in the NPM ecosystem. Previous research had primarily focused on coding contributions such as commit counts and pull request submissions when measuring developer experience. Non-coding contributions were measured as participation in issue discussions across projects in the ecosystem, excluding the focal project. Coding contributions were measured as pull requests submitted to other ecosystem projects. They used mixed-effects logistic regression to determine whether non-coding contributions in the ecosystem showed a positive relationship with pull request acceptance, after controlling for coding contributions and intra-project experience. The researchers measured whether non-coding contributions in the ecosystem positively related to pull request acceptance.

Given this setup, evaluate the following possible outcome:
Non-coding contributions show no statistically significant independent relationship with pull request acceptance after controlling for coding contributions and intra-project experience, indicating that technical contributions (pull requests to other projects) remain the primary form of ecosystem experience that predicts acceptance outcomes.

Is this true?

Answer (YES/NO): NO